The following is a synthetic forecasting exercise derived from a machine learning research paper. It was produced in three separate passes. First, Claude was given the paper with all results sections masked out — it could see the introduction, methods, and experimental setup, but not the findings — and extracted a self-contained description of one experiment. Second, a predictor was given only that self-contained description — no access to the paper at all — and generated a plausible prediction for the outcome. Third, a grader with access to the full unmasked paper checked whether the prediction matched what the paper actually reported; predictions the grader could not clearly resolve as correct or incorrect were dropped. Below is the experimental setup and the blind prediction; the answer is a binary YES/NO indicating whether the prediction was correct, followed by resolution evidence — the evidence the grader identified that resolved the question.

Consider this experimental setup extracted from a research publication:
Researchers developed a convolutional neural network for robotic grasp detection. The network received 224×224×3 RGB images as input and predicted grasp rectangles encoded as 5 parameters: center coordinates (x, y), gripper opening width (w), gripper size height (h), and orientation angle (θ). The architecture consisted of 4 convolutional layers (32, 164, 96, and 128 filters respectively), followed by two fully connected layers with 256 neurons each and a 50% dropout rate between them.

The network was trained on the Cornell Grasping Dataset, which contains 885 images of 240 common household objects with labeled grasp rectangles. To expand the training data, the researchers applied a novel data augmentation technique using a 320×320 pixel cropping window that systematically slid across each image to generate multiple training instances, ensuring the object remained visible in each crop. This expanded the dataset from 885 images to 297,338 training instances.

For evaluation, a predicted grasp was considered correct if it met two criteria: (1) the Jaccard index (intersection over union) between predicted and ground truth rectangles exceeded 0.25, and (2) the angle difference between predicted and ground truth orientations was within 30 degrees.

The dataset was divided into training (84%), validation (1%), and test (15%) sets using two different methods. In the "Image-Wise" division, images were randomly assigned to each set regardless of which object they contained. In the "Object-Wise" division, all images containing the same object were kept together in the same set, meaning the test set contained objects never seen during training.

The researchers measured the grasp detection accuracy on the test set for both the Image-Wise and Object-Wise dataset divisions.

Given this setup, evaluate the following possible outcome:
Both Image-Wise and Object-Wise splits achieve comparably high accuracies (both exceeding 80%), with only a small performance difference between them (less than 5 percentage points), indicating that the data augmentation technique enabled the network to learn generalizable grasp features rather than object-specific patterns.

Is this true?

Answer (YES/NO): NO